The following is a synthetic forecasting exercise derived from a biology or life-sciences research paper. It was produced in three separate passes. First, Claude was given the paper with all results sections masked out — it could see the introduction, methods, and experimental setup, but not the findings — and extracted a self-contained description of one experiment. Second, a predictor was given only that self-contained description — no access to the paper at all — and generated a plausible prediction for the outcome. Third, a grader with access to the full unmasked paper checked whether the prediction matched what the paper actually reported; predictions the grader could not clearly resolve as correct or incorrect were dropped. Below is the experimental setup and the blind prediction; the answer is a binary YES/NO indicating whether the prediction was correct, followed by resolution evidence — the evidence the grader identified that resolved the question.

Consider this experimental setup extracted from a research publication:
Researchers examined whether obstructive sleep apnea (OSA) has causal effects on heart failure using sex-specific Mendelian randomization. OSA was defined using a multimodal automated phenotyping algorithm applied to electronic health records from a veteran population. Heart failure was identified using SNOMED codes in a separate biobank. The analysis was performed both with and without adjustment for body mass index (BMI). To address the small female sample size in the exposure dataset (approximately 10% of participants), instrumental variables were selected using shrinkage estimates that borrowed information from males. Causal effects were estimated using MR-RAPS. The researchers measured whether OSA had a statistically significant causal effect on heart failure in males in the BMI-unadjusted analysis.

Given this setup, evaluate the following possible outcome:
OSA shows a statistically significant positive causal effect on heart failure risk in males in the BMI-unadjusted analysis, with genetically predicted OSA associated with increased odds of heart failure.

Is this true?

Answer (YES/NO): YES